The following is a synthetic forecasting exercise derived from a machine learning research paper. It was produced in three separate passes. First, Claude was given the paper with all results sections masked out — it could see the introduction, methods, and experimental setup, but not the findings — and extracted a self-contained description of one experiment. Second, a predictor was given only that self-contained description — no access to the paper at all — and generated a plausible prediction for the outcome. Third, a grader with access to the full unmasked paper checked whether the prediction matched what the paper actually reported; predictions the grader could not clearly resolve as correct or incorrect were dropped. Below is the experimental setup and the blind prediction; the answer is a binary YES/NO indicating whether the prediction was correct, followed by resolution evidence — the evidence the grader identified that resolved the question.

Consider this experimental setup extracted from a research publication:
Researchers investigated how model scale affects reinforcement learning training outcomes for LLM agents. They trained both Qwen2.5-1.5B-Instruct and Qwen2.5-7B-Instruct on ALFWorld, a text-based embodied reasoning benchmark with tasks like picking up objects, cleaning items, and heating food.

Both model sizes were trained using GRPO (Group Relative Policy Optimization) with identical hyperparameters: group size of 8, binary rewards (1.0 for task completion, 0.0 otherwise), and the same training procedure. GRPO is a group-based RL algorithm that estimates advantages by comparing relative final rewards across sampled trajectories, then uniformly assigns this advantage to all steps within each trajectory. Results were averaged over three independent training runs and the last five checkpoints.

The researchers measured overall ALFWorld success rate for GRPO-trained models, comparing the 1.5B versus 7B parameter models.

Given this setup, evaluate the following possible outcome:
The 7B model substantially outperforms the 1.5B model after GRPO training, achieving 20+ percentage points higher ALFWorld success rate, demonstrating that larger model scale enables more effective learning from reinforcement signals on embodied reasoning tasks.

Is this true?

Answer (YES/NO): NO